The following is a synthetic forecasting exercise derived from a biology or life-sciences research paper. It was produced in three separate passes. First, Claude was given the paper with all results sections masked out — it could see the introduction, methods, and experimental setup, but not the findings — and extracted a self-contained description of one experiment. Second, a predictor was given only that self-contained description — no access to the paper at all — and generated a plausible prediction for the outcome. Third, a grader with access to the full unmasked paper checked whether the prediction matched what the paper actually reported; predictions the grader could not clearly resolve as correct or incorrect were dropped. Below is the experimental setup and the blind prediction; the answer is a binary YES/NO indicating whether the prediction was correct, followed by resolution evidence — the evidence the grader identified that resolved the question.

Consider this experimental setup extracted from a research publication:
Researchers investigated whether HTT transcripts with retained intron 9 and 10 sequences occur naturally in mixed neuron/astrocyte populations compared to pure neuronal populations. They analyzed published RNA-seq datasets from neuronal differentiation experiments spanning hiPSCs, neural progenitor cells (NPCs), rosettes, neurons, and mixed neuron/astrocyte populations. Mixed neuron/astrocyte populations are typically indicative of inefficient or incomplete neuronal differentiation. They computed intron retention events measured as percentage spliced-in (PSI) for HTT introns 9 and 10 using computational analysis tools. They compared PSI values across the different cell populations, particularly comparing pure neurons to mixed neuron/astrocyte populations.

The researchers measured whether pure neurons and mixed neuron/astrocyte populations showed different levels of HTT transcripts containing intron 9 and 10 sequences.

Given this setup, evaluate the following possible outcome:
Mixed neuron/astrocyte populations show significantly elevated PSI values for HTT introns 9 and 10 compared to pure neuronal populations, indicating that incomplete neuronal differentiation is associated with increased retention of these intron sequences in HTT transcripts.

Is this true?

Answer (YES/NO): NO